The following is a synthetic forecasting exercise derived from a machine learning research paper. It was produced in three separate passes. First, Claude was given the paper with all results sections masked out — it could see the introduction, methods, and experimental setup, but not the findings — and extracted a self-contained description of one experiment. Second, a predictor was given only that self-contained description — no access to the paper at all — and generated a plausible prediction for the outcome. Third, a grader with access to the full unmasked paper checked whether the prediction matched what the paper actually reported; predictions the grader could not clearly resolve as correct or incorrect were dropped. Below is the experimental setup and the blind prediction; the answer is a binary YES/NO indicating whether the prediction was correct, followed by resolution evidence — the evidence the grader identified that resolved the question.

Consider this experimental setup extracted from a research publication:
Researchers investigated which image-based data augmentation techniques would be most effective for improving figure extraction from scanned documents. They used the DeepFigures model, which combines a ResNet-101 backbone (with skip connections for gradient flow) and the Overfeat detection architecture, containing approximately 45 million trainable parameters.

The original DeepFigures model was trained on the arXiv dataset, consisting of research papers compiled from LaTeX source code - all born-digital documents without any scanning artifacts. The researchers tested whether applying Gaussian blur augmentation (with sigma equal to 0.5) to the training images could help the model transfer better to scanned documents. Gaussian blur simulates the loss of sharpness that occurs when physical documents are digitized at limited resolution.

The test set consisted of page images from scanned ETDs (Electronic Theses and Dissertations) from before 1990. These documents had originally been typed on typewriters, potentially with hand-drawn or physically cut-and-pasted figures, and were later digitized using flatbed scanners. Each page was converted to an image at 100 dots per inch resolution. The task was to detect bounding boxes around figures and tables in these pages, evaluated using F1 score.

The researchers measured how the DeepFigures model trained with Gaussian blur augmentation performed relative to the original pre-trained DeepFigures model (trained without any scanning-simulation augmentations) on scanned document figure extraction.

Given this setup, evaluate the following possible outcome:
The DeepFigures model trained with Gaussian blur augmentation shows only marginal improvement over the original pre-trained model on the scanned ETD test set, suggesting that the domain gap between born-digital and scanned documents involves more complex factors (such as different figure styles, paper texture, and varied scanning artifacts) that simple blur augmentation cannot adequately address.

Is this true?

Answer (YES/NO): NO